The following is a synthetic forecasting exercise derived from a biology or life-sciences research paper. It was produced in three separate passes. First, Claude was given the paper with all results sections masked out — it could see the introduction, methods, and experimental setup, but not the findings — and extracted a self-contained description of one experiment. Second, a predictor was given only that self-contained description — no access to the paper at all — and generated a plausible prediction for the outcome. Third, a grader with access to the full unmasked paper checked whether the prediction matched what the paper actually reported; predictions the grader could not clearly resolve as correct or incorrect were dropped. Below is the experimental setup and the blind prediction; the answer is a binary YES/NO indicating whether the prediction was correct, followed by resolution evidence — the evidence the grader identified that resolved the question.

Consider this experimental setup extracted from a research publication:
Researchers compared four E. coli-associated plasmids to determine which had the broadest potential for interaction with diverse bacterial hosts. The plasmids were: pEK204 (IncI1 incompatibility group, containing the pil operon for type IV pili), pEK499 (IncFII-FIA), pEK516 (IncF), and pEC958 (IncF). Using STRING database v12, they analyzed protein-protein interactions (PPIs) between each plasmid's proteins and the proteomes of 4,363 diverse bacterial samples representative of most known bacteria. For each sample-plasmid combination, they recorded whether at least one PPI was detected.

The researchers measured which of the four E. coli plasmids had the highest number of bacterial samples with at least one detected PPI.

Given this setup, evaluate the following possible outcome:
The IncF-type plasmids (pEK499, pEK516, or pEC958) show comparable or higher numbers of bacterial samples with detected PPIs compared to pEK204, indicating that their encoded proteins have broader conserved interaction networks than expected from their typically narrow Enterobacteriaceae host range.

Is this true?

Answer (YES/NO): YES